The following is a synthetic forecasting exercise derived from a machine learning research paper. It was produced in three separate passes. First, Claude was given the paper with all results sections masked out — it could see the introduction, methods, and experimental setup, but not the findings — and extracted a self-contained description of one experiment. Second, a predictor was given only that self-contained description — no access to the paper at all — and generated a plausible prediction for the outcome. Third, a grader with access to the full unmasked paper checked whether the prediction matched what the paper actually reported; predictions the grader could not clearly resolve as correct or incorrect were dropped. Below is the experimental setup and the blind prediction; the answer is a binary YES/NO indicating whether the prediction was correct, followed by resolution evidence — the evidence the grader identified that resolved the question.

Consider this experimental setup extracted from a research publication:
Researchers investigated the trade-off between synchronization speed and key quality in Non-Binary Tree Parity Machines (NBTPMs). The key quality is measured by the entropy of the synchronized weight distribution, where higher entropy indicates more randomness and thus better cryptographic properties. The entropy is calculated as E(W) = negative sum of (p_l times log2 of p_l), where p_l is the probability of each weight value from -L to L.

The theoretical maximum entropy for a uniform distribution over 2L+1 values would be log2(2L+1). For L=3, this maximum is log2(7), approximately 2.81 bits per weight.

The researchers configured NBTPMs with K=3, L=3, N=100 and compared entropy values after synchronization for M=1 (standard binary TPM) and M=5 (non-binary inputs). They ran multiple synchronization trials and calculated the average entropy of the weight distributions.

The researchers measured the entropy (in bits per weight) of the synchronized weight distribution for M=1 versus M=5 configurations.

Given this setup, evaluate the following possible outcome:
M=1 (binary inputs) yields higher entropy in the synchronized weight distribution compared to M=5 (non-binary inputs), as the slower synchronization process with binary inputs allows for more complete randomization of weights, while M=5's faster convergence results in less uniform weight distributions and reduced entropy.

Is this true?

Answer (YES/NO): YES